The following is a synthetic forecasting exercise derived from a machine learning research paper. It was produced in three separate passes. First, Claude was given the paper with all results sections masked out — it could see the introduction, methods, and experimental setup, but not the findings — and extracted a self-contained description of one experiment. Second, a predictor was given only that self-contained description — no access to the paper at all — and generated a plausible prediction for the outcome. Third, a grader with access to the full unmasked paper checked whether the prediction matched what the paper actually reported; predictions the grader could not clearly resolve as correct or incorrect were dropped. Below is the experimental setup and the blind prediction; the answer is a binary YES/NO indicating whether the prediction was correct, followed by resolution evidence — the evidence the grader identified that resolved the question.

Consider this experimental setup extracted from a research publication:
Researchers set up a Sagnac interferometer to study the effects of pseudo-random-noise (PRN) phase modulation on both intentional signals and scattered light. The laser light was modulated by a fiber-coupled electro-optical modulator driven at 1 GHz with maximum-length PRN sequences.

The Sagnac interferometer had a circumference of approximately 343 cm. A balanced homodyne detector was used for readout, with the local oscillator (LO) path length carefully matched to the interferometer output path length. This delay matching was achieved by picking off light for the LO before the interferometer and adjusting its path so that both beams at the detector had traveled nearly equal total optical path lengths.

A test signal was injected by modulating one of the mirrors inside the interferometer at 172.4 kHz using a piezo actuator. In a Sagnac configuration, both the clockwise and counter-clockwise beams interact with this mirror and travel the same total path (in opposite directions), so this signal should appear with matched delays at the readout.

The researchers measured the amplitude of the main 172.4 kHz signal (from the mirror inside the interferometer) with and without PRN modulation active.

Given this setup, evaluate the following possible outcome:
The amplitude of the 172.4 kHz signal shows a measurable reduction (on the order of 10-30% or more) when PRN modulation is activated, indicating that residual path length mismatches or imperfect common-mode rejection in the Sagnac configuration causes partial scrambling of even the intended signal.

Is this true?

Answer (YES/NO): NO